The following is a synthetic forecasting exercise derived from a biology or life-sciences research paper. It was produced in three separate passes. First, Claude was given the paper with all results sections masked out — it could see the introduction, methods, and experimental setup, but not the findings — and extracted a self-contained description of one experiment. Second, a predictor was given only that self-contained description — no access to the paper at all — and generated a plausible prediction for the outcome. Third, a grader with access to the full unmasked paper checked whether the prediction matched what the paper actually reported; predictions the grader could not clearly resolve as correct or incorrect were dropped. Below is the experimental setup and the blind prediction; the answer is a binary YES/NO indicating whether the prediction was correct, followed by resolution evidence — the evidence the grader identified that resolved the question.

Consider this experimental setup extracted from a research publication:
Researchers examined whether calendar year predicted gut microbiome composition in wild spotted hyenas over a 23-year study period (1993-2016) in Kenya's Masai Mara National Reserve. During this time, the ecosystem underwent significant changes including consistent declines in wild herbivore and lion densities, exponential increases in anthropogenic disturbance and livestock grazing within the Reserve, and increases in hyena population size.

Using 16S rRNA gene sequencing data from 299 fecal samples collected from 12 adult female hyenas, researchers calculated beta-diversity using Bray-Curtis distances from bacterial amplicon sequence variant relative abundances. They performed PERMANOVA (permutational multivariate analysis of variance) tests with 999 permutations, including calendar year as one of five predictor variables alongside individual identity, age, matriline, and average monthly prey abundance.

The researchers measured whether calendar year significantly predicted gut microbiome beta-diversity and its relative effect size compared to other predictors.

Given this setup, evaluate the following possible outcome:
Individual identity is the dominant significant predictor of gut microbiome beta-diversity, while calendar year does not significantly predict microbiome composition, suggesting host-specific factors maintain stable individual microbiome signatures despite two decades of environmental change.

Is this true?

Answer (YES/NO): YES